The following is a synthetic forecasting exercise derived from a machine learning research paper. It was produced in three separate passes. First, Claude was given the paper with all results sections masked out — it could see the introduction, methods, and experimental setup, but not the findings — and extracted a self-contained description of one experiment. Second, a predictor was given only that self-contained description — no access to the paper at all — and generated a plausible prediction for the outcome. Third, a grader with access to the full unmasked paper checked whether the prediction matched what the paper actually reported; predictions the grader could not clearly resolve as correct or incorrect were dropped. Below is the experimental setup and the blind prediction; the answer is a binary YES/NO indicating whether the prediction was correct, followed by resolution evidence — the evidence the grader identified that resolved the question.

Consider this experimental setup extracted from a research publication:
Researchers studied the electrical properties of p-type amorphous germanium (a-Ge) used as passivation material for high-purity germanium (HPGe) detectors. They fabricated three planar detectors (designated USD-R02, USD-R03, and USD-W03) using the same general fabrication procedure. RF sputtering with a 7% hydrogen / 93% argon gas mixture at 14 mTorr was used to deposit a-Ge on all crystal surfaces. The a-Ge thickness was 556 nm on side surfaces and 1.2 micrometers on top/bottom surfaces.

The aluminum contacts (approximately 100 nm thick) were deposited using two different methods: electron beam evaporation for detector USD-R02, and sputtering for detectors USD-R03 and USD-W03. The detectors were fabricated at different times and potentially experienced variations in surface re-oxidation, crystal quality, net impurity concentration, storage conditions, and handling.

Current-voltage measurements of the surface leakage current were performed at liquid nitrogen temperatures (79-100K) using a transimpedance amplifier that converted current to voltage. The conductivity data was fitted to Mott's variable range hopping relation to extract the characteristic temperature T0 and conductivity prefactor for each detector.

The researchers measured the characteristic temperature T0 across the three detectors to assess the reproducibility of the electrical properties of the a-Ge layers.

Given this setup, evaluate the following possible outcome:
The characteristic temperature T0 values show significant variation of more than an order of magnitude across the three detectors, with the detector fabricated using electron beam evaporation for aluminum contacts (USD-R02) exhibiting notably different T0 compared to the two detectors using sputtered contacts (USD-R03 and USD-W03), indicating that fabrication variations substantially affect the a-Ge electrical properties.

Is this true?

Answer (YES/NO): NO